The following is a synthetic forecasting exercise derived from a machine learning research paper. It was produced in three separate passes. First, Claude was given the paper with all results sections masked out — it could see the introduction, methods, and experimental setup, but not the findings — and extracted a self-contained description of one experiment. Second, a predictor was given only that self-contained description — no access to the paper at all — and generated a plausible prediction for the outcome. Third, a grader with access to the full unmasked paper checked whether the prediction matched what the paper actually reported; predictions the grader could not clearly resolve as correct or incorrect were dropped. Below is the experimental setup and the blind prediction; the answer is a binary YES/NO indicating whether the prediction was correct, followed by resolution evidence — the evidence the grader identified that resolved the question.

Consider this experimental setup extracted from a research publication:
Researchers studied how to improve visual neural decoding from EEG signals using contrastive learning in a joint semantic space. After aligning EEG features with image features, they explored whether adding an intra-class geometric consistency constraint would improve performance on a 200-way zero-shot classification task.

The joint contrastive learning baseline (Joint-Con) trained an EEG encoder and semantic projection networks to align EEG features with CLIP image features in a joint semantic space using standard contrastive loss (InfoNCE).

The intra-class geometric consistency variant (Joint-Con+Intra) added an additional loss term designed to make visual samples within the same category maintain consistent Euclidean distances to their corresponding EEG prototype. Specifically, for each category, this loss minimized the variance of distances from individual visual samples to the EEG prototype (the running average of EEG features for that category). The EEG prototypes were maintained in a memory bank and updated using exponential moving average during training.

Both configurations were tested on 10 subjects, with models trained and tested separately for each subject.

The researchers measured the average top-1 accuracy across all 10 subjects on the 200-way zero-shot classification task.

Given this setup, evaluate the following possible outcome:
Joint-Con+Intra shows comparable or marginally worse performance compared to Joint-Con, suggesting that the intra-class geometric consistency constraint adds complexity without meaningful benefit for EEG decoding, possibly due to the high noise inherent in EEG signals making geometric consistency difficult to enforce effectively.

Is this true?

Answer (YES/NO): NO